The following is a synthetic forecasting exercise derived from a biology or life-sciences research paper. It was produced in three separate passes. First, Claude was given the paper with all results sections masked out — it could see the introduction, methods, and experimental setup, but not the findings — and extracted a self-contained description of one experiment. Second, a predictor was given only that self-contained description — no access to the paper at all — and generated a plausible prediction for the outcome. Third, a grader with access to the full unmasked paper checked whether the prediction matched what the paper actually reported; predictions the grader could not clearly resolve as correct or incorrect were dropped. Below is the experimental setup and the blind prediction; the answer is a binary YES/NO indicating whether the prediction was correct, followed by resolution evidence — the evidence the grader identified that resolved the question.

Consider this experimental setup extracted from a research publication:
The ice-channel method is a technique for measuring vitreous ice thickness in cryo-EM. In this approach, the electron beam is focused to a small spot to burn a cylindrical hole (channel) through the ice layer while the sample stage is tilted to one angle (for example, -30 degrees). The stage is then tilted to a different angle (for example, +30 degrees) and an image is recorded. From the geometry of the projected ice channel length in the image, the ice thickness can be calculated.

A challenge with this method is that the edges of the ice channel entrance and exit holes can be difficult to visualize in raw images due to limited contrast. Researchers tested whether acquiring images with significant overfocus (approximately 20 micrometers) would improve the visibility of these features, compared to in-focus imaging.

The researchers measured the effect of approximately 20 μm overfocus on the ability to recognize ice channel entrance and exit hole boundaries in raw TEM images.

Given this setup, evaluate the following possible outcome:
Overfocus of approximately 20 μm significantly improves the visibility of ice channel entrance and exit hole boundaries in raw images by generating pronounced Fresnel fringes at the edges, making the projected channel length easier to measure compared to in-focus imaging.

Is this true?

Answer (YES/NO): NO